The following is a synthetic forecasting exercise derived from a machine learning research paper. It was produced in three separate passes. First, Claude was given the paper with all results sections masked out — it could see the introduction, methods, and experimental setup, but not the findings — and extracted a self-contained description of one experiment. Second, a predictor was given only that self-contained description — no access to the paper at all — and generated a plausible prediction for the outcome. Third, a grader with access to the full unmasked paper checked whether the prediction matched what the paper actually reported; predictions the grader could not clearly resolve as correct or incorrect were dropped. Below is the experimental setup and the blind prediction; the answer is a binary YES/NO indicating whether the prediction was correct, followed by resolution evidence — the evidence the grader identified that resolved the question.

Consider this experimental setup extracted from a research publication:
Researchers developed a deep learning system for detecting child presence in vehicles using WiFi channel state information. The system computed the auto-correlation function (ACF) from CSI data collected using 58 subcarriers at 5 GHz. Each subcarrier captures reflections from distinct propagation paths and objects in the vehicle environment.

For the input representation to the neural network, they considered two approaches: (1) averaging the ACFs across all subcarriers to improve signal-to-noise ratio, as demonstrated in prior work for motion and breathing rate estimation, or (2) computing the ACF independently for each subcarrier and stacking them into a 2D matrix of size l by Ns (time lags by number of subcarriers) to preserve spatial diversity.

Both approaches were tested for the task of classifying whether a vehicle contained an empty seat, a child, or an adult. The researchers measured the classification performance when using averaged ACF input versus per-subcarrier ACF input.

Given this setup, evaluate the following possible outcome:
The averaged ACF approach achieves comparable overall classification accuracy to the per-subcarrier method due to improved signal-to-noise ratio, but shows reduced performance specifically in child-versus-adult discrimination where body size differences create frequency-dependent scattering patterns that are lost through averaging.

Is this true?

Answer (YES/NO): NO